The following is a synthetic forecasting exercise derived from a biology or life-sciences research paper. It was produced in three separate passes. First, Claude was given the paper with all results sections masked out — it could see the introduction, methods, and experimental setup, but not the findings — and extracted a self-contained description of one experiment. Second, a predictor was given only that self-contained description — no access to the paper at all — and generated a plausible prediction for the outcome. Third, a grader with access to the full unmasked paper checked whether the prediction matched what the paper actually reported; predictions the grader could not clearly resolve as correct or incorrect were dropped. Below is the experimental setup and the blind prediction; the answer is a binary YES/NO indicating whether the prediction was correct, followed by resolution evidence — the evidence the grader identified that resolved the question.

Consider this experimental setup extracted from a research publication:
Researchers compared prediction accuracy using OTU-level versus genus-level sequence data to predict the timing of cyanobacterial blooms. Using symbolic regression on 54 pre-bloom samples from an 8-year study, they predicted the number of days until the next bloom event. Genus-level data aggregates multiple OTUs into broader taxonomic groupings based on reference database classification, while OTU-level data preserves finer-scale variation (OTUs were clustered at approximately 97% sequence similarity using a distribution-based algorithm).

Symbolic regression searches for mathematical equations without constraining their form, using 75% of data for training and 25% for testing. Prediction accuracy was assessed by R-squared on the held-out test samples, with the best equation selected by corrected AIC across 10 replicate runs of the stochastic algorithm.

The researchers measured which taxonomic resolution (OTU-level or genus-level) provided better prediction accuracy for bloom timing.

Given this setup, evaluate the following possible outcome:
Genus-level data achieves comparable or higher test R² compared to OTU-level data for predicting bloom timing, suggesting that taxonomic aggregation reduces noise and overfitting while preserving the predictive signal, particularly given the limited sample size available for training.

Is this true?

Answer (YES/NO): YES